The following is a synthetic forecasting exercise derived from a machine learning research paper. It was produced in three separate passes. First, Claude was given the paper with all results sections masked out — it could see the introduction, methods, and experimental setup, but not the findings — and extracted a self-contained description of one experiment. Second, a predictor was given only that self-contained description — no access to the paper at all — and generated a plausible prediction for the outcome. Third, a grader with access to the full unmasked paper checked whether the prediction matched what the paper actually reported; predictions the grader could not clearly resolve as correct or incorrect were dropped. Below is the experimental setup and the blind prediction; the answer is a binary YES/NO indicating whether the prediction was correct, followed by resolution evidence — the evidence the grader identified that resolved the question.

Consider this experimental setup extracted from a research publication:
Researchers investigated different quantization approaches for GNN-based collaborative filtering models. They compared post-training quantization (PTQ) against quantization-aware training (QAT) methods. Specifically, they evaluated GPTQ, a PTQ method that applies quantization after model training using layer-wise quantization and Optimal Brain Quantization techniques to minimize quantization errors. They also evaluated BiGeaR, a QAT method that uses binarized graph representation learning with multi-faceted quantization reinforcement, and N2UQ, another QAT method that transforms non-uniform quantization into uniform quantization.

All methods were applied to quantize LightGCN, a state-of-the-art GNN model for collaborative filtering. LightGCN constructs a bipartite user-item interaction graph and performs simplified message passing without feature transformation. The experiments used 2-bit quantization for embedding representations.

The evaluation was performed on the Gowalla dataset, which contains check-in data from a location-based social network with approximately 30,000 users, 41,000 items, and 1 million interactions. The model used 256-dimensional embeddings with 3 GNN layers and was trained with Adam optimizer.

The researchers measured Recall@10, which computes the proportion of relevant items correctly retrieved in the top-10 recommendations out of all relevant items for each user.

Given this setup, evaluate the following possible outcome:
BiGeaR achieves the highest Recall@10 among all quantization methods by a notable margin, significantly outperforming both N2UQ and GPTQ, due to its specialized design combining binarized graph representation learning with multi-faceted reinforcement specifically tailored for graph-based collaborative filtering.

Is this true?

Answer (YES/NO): NO